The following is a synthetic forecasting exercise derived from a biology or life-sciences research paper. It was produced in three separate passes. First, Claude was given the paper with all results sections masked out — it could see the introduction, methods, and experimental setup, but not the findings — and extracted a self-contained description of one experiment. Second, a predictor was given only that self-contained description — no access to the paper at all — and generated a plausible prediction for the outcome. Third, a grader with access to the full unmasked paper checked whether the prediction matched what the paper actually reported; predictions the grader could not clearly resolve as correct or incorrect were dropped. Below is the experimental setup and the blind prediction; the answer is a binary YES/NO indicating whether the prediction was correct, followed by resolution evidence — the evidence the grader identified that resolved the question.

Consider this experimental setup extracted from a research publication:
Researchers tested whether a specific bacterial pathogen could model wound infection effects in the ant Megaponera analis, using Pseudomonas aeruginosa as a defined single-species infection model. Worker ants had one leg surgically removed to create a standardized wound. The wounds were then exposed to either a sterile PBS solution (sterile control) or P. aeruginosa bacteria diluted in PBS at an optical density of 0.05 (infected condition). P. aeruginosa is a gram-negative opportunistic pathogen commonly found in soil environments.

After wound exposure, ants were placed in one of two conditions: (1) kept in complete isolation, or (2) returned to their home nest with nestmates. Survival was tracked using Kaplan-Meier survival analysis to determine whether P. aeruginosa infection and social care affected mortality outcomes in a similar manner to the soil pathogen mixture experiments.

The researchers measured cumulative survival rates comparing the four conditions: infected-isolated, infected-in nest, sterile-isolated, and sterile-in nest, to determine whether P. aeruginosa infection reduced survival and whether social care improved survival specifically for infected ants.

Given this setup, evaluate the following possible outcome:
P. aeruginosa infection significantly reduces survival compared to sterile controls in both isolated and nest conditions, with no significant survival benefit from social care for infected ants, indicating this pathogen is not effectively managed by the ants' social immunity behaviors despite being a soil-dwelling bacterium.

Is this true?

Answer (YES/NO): NO